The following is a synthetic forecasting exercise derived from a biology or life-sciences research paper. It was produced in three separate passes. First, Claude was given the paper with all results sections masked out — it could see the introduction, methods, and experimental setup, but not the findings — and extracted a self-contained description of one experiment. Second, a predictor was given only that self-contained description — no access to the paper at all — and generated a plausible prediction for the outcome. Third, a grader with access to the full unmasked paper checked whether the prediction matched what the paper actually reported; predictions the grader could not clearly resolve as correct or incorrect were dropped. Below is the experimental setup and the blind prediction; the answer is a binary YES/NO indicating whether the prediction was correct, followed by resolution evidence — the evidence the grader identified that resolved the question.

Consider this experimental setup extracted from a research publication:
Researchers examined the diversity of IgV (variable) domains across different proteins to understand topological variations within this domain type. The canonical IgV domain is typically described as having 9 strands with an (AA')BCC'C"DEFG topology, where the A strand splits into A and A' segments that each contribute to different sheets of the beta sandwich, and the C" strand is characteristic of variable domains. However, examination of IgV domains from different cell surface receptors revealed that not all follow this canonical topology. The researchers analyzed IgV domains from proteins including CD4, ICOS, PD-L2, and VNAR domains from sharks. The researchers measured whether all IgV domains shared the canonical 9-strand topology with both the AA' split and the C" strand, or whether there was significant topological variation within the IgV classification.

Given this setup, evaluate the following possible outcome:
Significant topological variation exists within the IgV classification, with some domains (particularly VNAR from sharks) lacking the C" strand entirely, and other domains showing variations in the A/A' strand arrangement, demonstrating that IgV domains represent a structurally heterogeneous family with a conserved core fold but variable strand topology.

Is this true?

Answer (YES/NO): YES